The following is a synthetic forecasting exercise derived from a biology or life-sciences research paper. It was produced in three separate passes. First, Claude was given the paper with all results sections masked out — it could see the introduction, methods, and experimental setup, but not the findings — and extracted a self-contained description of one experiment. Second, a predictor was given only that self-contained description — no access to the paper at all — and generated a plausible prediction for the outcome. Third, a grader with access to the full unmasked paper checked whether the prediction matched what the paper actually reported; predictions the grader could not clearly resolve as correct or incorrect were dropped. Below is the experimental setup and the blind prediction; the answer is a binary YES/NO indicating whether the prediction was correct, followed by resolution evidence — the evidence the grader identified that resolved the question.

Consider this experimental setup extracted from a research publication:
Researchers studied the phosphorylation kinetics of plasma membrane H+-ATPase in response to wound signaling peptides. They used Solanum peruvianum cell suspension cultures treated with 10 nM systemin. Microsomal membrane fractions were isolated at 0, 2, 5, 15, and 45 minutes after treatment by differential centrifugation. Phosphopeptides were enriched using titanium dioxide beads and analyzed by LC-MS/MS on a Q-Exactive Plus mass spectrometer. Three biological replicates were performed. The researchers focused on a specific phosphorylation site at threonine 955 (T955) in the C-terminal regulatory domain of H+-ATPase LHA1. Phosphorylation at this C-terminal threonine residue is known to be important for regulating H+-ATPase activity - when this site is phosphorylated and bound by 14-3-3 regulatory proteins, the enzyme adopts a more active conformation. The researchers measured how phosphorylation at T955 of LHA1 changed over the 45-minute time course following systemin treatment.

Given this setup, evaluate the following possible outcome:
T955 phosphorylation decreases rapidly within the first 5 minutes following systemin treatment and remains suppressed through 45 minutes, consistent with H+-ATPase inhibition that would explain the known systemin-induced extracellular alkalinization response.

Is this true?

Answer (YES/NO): NO